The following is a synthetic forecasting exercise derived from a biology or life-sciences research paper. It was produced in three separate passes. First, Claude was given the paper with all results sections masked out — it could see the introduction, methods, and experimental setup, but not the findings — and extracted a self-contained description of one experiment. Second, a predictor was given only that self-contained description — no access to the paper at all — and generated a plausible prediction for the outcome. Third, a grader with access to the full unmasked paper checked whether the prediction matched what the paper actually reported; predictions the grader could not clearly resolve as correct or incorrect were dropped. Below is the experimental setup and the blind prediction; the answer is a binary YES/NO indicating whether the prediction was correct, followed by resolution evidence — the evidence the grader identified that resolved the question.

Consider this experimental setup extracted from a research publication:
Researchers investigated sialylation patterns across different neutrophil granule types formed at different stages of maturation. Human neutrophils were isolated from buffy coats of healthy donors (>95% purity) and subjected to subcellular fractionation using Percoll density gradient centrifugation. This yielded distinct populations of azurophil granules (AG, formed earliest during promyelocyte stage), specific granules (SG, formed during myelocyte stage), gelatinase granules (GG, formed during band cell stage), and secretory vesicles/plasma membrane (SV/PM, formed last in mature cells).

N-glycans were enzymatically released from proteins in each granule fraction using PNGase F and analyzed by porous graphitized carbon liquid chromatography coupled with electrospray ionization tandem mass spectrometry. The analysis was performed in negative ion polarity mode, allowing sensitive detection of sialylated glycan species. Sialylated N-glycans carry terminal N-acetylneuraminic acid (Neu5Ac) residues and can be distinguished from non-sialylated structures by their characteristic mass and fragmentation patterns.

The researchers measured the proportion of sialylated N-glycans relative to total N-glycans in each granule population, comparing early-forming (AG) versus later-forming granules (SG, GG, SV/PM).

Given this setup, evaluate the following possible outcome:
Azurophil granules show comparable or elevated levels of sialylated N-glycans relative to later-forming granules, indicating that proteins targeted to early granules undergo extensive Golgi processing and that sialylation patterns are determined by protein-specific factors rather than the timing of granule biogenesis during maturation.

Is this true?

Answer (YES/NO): NO